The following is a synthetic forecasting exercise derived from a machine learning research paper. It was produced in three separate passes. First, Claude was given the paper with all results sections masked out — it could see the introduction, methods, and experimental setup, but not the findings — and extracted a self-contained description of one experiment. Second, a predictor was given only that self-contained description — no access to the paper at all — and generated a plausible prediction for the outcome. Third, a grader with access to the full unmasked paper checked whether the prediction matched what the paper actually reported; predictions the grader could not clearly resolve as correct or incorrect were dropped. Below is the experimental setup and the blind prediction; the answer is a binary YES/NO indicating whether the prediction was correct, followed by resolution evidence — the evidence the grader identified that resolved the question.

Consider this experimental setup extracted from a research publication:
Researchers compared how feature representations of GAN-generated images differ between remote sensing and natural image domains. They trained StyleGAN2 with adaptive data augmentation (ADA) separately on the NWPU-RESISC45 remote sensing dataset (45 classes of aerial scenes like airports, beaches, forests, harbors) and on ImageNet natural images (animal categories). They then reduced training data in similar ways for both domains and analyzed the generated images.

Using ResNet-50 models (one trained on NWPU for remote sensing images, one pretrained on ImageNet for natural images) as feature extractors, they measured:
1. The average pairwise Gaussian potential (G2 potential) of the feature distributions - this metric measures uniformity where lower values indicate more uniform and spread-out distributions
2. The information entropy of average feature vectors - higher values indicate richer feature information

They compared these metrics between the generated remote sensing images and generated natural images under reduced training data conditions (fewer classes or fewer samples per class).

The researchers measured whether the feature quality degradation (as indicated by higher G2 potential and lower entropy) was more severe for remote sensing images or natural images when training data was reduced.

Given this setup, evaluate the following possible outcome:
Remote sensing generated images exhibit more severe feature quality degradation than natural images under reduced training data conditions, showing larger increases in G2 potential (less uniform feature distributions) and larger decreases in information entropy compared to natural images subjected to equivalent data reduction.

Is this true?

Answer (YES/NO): YES